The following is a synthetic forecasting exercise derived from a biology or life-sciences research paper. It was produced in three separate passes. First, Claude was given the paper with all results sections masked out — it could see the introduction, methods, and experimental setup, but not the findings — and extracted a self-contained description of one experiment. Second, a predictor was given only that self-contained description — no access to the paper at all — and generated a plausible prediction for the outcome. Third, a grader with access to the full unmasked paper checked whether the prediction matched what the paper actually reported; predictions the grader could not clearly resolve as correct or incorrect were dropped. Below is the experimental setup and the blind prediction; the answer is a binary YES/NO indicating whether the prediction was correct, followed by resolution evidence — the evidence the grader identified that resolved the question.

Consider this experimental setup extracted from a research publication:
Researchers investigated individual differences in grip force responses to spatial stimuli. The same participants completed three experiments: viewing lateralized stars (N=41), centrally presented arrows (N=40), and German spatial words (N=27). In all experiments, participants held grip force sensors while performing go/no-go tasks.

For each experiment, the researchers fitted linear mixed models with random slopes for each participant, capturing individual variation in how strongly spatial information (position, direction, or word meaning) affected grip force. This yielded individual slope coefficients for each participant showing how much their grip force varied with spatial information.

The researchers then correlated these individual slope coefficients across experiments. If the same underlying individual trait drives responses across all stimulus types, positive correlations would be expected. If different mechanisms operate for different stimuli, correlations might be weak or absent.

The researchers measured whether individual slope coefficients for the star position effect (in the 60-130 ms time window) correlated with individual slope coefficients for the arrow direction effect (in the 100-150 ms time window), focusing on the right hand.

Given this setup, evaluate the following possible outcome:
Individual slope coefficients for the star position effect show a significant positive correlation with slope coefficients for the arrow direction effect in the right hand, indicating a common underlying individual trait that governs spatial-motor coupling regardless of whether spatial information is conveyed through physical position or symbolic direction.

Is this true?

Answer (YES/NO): YES